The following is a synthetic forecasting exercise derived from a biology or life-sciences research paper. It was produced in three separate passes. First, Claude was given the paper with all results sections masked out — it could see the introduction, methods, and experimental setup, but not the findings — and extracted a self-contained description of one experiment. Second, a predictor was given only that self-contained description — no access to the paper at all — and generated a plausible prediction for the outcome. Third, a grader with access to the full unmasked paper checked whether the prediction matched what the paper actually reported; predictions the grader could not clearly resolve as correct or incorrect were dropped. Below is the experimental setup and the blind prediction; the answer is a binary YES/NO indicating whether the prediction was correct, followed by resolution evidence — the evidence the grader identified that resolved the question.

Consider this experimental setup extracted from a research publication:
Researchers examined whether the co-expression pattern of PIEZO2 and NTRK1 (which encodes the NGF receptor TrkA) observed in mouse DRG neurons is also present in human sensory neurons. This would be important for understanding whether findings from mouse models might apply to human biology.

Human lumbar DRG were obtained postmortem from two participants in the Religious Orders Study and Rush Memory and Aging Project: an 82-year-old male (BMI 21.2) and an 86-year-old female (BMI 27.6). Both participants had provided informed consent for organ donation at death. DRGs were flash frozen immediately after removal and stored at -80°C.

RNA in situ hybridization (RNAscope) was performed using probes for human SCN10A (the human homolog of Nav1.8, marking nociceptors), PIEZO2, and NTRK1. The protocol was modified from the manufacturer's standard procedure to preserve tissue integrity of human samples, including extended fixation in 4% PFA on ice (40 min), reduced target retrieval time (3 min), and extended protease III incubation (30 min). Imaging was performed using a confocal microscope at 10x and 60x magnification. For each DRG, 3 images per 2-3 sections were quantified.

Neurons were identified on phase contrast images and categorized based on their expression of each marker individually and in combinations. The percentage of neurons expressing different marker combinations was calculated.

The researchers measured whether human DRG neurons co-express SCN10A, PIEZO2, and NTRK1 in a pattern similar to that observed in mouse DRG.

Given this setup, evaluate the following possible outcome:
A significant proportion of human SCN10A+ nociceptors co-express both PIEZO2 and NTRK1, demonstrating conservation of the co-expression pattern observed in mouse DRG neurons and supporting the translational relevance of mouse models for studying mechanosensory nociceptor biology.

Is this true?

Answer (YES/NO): YES